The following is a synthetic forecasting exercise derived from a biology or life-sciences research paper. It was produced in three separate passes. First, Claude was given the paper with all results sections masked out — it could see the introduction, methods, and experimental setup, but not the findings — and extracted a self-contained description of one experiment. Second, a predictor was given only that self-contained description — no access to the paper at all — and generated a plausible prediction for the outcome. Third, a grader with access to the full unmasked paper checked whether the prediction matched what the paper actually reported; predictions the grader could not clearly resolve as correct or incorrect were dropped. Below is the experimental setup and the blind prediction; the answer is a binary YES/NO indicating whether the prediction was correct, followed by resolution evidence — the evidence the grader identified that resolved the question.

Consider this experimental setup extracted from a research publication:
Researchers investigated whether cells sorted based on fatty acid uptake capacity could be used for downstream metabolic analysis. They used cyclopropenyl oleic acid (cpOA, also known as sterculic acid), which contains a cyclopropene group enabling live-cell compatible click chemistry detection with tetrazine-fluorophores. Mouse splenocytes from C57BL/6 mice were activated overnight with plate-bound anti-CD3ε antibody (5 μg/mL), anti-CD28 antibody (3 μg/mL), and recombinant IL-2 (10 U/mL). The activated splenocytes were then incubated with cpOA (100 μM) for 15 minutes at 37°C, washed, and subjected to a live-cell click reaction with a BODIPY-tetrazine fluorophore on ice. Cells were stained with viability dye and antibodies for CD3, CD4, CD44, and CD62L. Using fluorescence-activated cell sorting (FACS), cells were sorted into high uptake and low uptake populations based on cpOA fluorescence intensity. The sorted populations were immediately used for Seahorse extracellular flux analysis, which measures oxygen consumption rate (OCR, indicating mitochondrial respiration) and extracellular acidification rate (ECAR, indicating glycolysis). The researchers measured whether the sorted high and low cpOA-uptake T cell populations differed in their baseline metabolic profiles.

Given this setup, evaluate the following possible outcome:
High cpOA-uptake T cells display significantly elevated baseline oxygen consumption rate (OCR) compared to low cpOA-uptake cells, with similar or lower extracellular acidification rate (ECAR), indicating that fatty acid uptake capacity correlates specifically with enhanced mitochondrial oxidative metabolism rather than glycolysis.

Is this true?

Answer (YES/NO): NO